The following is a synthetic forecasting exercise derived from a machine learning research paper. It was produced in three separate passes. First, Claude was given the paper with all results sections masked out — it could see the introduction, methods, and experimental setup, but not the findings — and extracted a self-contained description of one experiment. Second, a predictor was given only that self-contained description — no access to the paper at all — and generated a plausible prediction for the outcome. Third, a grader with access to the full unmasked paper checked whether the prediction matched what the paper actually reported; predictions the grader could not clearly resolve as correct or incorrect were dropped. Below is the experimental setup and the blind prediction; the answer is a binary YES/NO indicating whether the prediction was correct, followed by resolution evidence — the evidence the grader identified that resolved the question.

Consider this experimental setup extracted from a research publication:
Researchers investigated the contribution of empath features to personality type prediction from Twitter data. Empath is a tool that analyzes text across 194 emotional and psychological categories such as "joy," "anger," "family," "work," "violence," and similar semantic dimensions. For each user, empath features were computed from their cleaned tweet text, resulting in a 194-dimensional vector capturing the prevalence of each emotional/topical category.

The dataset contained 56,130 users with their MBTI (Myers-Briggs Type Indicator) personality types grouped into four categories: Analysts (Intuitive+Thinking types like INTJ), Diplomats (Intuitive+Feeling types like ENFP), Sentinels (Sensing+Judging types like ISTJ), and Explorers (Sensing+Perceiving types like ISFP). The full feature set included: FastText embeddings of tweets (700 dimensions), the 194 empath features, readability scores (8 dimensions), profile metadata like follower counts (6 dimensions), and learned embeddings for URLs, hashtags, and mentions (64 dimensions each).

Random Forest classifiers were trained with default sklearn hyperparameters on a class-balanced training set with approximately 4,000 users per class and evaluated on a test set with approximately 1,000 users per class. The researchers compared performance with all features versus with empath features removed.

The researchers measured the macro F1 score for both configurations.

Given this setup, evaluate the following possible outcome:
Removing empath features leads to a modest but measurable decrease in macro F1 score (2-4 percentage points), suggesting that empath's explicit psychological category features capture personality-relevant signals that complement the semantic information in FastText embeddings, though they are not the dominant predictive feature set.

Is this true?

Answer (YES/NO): NO